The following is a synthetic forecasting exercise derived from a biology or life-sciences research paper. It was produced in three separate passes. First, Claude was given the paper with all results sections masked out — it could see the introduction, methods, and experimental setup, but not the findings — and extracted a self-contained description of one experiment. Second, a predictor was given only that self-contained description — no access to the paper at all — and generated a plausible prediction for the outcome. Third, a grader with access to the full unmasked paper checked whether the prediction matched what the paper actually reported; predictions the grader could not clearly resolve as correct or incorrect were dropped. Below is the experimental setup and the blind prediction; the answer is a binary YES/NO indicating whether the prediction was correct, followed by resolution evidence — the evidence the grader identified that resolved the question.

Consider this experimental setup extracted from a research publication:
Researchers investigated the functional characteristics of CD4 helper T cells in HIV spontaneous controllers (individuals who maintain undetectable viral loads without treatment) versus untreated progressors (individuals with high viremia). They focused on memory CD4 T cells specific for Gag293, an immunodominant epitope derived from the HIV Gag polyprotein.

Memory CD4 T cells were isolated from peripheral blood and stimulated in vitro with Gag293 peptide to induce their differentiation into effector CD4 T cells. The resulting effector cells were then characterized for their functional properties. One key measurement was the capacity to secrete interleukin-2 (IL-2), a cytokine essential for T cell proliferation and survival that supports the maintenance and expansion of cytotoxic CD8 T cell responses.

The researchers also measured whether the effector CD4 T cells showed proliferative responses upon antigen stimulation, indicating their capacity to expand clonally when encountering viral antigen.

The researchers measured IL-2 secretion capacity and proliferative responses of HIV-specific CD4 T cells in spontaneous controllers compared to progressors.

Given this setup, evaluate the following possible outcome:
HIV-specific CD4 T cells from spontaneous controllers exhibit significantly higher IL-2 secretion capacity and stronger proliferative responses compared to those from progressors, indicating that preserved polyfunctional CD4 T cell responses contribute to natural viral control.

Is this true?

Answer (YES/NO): YES